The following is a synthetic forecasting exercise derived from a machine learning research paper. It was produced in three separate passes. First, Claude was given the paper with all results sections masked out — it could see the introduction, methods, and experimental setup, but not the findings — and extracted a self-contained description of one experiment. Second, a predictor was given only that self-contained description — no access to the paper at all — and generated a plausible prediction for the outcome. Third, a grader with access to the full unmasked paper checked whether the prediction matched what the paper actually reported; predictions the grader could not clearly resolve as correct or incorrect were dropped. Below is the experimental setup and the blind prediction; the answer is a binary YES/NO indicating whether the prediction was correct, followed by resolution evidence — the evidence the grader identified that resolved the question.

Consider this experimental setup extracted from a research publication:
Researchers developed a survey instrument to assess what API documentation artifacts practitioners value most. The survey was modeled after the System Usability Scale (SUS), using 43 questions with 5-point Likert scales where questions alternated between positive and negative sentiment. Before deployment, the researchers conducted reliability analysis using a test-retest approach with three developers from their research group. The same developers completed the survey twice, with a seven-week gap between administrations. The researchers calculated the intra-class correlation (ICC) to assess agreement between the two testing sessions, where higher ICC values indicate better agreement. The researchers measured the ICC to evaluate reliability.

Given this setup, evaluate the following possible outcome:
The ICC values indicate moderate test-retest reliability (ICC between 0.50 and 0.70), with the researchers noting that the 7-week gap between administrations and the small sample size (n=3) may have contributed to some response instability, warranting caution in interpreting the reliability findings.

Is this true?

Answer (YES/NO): NO